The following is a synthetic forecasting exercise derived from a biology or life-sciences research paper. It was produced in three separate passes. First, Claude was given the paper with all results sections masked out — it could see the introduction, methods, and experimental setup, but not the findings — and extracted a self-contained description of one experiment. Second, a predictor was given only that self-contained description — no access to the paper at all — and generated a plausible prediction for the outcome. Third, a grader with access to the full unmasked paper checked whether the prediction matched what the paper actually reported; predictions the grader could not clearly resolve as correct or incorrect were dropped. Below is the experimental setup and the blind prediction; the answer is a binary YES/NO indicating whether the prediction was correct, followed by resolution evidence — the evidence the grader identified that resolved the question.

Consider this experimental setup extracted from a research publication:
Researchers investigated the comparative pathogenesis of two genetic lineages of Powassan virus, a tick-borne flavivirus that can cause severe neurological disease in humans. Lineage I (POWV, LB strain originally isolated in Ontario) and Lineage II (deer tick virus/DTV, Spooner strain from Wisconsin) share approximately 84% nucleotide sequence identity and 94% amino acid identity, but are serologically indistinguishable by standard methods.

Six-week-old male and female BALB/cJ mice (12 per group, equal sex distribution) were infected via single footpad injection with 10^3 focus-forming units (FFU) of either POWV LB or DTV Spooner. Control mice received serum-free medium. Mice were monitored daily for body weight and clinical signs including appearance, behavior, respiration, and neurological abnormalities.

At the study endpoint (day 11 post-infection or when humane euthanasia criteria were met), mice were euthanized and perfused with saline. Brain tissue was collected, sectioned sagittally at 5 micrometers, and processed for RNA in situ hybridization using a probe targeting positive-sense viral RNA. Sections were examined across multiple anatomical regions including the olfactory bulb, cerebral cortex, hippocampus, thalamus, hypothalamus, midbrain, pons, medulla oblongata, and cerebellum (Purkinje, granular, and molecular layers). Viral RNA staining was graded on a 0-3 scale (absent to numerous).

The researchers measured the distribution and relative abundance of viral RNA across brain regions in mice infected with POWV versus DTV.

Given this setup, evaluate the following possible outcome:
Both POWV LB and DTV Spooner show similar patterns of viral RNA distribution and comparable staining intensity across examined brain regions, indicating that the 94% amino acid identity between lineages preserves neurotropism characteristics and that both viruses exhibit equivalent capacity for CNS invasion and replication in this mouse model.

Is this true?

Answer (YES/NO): NO